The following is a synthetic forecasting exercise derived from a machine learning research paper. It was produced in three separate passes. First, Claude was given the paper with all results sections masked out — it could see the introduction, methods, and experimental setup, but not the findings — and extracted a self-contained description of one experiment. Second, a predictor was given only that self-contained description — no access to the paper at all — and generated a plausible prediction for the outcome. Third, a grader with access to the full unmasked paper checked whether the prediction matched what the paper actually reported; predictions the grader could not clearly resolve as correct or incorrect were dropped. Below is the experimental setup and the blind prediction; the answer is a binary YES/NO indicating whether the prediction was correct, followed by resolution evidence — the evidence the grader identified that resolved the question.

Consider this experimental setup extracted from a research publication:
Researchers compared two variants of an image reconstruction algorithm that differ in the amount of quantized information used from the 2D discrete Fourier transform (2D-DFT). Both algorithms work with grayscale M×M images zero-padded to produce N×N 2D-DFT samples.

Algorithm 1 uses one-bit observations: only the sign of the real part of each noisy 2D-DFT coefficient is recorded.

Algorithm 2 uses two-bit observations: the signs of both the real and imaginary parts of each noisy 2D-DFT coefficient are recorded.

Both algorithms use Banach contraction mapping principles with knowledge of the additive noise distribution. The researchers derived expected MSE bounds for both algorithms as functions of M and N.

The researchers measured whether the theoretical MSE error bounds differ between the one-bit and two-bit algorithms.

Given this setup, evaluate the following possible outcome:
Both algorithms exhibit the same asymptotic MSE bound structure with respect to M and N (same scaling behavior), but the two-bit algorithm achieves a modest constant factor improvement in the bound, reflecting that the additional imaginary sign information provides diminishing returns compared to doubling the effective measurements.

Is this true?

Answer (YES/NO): NO